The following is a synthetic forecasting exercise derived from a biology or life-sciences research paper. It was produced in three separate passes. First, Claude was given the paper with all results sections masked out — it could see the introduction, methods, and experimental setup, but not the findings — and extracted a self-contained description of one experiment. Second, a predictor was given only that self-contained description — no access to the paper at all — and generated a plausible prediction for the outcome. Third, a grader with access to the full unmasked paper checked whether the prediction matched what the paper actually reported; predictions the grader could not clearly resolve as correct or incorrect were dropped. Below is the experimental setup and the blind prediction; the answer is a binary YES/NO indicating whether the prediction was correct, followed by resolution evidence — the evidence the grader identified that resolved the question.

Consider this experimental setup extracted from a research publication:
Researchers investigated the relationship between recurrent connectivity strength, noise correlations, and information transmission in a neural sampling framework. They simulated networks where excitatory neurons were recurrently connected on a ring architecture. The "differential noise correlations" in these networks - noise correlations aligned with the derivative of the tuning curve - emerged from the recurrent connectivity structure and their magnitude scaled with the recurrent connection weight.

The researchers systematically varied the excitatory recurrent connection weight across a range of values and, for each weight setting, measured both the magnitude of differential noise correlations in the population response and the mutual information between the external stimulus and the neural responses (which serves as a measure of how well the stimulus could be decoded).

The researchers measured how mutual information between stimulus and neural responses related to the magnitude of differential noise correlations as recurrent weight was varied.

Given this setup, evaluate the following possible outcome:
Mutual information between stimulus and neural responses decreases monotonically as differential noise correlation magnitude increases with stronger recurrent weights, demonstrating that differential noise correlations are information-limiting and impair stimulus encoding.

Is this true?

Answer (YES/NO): NO